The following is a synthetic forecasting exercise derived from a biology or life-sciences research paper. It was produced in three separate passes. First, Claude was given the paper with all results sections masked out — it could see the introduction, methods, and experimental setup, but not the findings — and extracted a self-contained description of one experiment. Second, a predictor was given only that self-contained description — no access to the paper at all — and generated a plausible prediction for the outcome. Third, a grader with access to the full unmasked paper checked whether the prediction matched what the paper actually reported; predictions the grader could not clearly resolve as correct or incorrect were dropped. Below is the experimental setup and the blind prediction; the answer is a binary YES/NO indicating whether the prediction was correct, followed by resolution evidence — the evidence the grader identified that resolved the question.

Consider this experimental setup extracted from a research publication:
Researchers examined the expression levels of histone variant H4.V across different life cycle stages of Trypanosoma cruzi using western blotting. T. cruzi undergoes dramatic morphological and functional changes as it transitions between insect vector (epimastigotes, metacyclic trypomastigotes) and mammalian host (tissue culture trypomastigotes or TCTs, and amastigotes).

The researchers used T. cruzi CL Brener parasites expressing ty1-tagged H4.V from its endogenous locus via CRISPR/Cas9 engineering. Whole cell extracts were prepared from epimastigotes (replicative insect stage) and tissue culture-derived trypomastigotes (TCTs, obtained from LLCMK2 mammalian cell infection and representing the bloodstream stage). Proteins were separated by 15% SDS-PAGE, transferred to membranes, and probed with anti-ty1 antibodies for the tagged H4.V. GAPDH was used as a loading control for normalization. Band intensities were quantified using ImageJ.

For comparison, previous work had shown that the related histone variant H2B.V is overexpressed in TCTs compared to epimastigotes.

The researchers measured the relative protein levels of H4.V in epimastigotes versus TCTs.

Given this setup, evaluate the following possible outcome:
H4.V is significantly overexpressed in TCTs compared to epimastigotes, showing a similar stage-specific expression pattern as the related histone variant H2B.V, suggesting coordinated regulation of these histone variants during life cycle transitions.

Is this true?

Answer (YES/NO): NO